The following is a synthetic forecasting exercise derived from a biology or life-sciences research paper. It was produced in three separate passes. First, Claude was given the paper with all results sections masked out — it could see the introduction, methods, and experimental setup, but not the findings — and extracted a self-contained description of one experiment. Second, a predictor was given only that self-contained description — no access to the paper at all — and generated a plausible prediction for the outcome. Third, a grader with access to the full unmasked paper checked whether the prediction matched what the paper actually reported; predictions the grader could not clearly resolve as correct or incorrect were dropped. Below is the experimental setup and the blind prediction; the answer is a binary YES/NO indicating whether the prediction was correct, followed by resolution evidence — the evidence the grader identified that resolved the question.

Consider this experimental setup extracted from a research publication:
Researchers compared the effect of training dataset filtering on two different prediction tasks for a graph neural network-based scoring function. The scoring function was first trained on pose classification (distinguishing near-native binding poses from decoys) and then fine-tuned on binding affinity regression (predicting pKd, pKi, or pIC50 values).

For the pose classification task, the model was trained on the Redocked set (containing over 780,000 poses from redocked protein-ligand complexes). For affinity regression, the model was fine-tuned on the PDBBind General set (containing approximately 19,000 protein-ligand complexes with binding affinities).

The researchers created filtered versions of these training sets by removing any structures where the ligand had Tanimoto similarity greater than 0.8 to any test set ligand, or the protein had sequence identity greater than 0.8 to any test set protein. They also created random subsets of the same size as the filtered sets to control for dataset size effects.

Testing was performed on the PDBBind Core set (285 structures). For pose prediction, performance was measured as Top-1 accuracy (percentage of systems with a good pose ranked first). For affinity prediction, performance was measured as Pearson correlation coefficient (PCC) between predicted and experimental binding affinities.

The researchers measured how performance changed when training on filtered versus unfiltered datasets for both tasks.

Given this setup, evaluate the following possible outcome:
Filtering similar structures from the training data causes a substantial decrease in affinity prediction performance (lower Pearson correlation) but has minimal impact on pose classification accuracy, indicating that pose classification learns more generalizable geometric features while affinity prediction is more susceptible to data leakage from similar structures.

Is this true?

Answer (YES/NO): YES